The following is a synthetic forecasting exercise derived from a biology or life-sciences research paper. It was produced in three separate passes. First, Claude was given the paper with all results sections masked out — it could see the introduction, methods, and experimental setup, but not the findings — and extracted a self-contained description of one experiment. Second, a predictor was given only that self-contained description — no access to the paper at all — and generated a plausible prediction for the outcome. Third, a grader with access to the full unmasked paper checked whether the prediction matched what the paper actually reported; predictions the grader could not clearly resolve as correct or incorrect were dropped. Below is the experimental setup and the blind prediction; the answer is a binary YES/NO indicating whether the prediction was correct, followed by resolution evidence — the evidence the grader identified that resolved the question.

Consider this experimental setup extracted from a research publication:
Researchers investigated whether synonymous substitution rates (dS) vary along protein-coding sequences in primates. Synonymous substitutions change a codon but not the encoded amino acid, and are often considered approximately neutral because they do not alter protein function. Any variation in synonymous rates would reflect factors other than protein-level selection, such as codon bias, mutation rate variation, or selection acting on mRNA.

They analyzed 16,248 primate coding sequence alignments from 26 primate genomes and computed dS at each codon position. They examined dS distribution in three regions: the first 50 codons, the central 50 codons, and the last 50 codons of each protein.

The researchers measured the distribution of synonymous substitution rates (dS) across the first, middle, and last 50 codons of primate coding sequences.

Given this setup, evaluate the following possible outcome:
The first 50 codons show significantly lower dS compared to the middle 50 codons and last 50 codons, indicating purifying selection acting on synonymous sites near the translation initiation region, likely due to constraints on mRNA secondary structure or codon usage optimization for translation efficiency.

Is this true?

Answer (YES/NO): NO